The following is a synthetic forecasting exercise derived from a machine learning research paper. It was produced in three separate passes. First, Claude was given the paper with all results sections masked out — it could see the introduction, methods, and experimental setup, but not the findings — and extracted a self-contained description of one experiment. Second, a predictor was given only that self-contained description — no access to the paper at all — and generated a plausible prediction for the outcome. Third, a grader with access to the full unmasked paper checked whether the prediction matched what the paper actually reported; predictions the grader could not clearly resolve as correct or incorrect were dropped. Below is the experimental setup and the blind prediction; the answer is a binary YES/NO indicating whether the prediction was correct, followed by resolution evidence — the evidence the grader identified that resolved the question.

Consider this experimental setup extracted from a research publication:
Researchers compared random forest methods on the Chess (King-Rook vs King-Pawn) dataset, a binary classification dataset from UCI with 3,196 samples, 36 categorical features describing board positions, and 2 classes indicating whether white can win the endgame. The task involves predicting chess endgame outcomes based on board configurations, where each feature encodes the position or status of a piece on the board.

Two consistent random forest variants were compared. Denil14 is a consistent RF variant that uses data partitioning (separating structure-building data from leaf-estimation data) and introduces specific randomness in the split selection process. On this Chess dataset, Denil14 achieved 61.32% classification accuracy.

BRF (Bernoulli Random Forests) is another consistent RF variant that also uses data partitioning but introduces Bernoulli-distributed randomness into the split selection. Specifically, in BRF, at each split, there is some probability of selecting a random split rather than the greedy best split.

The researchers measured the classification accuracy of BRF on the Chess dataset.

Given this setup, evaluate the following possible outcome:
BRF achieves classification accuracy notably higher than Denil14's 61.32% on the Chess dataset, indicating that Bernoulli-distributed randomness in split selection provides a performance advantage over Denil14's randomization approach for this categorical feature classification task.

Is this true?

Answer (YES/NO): YES